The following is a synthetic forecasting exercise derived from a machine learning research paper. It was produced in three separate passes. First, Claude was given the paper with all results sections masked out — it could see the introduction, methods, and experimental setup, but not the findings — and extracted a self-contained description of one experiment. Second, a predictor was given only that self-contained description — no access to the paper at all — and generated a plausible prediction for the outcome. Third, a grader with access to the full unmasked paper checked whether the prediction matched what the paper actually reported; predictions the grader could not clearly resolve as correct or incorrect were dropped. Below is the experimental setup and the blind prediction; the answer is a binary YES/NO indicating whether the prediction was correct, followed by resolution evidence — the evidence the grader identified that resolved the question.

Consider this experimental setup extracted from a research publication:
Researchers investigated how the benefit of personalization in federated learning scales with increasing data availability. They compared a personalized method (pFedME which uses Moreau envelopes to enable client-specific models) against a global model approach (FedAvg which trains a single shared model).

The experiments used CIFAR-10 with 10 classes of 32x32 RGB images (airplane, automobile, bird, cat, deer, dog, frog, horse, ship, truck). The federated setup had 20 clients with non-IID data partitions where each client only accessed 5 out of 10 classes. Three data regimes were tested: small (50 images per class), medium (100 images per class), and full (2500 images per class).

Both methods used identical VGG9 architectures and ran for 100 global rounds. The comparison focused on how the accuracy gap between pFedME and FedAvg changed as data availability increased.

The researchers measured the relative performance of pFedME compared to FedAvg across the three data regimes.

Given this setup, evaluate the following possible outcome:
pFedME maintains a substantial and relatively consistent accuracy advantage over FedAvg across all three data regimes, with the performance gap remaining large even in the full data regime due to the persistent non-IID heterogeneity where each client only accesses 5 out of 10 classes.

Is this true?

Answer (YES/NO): NO